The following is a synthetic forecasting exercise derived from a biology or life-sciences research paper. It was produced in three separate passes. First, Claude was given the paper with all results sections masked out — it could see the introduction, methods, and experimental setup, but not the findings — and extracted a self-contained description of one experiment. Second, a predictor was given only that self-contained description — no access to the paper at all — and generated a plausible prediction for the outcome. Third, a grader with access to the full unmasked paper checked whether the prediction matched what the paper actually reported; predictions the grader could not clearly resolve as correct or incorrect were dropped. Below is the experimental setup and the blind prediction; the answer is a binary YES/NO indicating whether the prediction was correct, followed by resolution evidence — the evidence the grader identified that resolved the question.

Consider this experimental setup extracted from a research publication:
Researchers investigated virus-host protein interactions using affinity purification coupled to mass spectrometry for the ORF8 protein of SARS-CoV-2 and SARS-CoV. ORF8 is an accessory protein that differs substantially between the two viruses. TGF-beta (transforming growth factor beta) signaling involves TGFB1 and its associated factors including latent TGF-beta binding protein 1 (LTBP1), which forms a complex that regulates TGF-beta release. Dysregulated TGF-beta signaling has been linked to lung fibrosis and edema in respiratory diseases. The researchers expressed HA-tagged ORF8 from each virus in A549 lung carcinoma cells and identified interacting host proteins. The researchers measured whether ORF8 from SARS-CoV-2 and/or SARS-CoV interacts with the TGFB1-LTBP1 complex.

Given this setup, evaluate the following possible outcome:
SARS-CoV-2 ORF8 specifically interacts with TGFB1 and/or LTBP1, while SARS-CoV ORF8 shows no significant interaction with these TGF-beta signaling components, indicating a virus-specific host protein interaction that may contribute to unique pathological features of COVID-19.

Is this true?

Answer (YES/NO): YES